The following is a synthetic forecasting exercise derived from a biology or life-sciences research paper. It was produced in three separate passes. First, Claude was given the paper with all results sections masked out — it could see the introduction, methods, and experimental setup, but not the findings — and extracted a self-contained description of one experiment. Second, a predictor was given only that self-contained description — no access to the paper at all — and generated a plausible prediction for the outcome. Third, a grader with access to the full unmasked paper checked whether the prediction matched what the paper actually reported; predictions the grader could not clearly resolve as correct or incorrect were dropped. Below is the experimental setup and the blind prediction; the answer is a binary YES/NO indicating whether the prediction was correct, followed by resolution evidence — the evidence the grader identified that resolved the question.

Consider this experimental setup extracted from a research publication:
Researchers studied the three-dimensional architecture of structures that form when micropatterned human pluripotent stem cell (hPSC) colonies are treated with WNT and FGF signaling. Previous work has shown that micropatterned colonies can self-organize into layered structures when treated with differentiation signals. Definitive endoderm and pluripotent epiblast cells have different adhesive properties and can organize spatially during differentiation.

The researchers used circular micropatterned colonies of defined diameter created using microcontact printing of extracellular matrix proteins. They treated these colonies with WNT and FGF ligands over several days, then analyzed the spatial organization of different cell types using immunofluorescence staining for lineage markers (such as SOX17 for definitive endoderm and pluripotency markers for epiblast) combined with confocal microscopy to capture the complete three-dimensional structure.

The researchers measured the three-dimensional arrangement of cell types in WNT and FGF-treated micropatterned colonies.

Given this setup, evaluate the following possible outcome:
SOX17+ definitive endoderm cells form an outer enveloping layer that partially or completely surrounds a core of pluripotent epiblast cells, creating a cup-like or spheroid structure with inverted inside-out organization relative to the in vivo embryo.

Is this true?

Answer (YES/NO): YES